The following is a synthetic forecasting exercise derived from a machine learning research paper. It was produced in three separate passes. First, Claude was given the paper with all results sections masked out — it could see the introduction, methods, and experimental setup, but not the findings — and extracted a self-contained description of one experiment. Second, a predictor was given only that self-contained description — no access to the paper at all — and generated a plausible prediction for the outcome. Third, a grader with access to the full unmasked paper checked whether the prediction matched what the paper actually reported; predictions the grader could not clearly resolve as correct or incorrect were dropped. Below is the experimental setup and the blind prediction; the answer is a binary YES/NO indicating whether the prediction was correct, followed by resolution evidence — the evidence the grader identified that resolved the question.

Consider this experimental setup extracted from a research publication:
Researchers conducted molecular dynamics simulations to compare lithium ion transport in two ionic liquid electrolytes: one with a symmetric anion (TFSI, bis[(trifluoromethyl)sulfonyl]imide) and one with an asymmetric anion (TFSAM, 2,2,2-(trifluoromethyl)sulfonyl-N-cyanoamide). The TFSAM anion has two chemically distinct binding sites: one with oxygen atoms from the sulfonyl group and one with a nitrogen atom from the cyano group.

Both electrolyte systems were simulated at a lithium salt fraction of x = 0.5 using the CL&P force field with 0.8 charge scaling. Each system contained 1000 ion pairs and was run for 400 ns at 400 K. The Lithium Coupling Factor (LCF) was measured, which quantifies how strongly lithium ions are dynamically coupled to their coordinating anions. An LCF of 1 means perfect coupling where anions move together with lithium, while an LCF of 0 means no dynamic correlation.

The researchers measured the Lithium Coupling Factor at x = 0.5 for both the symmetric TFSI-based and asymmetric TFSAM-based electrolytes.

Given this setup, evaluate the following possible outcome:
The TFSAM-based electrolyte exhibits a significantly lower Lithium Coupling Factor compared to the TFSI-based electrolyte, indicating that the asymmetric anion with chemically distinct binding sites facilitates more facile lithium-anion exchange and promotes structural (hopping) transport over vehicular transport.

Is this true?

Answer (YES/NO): NO